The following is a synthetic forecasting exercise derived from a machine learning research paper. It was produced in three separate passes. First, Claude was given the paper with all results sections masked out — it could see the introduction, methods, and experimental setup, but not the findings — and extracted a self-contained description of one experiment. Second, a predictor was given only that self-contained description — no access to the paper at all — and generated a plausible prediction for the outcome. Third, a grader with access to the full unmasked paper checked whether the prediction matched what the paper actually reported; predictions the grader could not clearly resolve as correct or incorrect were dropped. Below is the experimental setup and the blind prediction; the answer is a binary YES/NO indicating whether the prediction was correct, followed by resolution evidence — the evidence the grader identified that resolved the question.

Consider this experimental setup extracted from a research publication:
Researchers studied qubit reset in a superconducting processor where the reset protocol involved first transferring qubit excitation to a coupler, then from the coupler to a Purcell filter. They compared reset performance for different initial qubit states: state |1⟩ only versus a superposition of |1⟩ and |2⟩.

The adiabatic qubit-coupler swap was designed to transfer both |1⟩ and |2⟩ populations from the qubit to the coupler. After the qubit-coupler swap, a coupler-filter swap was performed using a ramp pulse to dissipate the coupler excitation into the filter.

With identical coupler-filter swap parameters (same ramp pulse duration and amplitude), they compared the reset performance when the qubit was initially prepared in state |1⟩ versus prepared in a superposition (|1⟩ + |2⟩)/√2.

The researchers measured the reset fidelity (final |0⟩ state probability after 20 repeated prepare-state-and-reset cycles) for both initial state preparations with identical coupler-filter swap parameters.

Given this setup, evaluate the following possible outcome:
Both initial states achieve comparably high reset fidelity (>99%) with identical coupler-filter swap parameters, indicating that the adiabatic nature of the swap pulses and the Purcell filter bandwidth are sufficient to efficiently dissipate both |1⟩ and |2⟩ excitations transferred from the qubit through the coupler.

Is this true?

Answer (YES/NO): NO